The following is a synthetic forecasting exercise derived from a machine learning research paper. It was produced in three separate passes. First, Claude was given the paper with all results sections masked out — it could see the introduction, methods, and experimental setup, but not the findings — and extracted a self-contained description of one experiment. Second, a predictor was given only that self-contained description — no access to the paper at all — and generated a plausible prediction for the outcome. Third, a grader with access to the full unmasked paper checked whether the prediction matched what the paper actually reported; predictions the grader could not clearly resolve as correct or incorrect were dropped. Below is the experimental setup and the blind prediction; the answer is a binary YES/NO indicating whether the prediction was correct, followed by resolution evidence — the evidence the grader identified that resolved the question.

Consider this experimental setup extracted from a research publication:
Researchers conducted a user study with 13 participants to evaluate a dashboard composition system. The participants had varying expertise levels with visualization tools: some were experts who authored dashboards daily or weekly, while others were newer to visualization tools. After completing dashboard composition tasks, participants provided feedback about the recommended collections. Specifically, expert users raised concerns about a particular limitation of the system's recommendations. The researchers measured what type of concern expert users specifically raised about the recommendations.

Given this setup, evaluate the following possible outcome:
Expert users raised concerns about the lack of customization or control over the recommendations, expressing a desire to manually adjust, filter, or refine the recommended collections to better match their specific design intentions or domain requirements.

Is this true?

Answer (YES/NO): NO